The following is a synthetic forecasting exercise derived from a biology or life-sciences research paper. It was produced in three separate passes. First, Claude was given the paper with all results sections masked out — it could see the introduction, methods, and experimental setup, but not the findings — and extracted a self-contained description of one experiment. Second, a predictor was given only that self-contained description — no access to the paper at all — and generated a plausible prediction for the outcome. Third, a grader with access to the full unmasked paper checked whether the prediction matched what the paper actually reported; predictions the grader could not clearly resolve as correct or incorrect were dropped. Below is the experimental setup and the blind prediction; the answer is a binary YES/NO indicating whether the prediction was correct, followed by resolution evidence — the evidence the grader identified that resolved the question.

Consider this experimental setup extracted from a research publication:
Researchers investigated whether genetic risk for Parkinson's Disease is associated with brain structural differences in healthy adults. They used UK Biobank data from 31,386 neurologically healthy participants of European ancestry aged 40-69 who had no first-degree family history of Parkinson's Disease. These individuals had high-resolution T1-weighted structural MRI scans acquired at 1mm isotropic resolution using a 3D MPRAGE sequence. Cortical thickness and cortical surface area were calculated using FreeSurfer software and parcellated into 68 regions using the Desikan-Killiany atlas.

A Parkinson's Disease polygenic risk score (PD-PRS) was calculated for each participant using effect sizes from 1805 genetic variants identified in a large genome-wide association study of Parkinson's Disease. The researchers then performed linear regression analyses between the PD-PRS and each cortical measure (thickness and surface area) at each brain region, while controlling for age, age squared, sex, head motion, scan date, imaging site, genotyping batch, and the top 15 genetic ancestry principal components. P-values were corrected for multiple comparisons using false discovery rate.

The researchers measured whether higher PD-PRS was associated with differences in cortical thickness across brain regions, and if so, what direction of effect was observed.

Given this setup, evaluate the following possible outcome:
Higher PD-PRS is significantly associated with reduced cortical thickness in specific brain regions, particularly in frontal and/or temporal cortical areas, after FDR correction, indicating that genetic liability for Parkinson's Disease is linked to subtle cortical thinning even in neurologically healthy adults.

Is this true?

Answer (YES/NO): NO